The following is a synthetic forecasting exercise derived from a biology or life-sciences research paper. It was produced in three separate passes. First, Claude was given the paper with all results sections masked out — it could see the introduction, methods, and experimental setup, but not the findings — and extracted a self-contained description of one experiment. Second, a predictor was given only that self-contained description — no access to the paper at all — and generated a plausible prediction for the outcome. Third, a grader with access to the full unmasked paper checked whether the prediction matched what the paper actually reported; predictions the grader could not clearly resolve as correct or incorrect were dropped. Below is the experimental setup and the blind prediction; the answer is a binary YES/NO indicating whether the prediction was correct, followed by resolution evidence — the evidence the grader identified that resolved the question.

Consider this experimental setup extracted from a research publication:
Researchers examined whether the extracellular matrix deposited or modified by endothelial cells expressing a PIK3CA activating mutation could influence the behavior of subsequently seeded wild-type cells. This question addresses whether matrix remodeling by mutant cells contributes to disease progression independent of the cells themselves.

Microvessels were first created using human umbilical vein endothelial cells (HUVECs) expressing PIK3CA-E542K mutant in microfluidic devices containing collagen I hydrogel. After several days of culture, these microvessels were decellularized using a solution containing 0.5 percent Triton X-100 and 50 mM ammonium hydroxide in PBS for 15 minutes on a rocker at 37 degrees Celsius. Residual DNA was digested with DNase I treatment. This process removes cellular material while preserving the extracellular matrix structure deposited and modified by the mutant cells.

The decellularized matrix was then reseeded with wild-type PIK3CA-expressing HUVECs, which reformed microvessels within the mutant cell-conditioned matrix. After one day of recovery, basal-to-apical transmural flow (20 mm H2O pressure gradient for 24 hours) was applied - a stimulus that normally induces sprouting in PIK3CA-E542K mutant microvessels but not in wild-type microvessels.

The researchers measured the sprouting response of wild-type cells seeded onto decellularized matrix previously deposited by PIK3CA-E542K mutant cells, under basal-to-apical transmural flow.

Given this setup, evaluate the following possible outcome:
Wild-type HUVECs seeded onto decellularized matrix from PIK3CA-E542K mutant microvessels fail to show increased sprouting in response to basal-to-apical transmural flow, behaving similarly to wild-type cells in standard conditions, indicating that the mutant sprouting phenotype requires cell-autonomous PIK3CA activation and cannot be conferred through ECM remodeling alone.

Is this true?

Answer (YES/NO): YES